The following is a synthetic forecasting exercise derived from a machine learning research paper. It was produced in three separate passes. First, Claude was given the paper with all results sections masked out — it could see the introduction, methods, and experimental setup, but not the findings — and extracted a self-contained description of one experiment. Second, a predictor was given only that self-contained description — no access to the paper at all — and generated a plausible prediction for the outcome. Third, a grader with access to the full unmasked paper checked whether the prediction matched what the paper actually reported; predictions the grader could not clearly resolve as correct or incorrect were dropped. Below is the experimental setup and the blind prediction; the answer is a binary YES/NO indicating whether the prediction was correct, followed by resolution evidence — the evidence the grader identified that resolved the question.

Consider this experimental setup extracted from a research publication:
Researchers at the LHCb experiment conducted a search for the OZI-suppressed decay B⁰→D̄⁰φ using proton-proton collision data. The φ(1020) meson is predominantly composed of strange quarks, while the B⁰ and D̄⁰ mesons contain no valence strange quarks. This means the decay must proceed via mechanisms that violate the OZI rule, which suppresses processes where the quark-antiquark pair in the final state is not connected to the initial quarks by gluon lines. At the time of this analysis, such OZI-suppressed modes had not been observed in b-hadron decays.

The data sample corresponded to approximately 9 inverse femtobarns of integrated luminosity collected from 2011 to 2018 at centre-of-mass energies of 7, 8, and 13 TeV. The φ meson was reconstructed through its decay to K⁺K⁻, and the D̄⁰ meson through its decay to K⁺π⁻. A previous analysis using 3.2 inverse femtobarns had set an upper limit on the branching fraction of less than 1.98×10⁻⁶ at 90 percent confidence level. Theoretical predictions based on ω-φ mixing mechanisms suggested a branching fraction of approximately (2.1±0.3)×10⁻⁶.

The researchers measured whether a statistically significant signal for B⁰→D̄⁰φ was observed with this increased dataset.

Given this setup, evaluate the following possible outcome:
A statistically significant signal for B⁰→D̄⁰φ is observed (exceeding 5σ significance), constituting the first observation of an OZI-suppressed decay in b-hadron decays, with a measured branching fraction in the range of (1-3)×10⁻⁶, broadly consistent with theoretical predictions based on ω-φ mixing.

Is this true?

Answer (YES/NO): NO